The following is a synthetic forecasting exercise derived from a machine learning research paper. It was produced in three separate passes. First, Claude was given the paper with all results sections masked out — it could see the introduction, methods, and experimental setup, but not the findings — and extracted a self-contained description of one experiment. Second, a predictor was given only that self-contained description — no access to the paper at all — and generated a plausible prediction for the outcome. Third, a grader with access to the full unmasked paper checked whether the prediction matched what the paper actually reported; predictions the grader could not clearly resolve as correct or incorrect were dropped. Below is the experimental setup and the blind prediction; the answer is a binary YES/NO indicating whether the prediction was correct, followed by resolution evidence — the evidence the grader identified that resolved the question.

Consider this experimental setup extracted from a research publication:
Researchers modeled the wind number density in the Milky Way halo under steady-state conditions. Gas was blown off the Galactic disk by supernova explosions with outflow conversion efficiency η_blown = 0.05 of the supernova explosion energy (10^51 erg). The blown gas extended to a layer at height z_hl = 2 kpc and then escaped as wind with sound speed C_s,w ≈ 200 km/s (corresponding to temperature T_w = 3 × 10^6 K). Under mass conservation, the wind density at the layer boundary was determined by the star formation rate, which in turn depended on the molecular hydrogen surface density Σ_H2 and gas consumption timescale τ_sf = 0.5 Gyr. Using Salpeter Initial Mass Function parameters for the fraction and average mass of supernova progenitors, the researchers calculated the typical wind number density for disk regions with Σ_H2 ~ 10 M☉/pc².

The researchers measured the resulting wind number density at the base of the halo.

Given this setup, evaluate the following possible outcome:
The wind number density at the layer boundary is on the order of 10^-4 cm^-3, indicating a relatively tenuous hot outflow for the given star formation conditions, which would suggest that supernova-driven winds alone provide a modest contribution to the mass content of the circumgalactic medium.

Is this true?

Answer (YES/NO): NO